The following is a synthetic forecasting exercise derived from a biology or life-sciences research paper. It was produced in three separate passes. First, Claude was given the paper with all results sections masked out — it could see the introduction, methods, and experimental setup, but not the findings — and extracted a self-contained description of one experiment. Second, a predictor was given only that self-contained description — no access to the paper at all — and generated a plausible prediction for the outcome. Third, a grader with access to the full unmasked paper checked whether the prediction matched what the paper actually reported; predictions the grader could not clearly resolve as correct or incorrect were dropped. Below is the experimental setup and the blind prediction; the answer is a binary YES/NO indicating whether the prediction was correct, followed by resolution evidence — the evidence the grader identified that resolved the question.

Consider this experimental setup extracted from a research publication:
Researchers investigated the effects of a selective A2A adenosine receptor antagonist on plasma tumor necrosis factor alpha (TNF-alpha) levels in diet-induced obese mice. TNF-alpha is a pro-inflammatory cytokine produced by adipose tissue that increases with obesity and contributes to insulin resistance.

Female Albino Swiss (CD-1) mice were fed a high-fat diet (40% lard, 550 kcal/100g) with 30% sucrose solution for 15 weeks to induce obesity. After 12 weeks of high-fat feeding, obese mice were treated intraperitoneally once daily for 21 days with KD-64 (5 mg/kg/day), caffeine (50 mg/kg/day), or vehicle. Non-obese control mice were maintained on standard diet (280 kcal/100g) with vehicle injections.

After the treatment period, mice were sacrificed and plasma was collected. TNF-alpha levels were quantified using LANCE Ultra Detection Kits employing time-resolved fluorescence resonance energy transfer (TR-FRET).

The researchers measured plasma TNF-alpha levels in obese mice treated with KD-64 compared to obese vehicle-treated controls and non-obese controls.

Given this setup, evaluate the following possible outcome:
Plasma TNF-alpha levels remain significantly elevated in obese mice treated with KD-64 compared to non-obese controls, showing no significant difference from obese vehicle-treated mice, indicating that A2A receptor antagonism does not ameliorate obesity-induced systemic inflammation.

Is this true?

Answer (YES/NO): NO